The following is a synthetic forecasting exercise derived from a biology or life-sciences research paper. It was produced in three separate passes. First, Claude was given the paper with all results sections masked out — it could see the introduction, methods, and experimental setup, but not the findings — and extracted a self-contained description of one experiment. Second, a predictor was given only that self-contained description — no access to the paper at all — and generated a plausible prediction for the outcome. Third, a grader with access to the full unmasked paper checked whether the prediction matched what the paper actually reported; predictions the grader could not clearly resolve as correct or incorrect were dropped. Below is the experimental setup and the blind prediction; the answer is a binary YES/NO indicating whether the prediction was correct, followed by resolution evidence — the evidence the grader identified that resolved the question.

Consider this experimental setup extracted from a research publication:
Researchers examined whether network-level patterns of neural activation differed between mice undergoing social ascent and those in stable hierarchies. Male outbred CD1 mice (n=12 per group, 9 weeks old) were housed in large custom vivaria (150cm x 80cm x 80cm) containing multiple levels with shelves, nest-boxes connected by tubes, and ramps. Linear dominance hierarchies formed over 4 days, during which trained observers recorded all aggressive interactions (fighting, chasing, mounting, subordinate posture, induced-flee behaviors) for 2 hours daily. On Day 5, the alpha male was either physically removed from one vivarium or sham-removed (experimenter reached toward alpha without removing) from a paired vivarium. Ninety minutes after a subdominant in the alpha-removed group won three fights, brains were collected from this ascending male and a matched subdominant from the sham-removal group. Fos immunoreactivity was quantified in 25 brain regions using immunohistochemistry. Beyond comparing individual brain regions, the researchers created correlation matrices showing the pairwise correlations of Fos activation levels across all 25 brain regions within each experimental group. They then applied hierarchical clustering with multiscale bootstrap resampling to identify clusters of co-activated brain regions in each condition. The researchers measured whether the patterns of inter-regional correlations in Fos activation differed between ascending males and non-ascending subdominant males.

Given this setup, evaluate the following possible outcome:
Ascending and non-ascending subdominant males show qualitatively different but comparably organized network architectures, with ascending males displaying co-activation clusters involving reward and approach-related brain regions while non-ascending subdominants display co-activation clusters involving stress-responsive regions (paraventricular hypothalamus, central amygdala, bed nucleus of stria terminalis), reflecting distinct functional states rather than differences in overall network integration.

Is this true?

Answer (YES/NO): NO